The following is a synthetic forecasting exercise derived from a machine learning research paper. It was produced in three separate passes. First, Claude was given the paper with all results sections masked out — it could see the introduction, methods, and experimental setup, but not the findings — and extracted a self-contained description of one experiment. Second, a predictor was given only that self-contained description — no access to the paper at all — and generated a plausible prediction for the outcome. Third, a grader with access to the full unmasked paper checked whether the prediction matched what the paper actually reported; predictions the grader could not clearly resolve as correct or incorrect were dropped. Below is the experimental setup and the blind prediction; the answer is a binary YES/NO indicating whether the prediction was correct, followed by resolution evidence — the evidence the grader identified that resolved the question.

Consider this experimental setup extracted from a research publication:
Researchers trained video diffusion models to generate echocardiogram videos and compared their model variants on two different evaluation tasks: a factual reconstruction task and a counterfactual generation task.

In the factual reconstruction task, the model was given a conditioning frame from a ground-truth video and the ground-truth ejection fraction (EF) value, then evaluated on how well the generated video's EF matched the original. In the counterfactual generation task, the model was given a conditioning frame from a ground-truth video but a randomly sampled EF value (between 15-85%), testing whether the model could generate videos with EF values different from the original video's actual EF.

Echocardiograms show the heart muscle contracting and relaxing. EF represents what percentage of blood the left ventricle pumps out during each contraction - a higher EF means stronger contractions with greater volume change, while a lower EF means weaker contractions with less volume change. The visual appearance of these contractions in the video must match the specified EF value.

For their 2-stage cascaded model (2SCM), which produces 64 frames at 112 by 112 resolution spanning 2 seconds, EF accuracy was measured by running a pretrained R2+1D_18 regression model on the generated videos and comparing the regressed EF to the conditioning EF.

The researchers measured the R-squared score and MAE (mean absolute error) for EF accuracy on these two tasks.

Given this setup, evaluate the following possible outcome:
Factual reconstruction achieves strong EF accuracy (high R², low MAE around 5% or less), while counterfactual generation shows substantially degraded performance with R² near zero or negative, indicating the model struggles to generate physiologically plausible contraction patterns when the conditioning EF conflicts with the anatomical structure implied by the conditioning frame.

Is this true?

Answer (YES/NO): NO